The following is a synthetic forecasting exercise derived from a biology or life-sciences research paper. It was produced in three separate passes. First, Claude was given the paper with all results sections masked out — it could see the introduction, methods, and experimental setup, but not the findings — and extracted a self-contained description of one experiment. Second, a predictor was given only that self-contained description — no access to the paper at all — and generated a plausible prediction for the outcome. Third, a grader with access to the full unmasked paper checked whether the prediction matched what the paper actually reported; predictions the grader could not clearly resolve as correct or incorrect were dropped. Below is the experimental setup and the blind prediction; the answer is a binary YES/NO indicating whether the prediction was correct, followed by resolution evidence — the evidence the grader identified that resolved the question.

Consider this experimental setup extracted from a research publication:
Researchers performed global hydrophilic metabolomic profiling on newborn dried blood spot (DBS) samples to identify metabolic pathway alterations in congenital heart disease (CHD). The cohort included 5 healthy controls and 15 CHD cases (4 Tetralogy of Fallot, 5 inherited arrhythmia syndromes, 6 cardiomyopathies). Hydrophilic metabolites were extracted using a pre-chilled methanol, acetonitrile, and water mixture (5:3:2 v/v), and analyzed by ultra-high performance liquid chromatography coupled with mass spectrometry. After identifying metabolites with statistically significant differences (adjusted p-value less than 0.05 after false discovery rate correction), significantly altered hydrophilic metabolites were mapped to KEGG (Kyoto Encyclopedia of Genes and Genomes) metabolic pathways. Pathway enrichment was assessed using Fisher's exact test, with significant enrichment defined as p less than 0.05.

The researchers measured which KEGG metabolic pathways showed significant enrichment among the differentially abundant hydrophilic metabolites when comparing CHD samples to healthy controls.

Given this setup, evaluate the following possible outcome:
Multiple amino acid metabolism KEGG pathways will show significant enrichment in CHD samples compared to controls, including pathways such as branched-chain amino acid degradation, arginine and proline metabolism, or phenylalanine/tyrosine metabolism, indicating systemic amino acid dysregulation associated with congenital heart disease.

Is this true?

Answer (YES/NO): NO